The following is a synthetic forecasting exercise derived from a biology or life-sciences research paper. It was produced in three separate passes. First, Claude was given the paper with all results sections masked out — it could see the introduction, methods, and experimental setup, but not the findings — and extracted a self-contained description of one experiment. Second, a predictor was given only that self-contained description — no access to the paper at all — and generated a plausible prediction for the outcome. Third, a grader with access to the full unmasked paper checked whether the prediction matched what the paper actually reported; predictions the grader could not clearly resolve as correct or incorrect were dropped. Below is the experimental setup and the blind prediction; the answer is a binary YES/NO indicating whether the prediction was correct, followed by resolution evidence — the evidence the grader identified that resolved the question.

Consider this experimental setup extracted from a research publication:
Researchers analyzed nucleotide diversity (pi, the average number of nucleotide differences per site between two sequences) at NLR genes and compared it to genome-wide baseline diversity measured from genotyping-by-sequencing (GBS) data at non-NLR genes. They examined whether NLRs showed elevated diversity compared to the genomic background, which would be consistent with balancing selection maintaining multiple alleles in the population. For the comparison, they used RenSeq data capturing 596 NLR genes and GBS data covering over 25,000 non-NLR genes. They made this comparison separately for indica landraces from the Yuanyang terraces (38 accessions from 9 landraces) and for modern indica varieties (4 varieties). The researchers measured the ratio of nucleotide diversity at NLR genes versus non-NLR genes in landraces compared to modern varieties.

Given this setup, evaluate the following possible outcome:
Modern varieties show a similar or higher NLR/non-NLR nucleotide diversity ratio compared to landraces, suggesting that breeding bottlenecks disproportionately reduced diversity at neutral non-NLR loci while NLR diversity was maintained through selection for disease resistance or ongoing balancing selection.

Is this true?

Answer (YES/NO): NO